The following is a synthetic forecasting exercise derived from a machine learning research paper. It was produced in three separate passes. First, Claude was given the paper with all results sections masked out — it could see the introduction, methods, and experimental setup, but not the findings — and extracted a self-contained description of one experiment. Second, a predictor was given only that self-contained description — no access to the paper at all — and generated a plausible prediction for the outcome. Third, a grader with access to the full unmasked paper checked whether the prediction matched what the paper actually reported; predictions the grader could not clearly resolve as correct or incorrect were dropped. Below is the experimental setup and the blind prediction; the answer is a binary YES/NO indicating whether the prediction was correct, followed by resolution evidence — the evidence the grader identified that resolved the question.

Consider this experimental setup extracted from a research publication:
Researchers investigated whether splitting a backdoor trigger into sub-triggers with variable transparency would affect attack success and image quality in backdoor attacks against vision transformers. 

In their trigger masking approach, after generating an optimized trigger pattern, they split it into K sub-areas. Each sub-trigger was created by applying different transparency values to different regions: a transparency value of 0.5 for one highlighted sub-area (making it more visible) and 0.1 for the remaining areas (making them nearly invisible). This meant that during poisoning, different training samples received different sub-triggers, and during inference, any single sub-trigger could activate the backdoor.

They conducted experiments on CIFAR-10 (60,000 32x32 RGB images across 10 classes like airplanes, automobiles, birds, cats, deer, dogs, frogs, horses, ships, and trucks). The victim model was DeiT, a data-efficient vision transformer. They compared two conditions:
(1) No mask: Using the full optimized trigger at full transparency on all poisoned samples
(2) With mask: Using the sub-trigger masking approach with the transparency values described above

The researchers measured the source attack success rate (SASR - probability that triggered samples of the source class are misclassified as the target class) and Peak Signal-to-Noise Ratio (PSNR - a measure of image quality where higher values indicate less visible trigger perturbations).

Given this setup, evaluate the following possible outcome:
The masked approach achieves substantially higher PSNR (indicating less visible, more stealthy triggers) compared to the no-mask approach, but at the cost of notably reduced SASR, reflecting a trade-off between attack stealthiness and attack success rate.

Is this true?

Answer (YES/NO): NO